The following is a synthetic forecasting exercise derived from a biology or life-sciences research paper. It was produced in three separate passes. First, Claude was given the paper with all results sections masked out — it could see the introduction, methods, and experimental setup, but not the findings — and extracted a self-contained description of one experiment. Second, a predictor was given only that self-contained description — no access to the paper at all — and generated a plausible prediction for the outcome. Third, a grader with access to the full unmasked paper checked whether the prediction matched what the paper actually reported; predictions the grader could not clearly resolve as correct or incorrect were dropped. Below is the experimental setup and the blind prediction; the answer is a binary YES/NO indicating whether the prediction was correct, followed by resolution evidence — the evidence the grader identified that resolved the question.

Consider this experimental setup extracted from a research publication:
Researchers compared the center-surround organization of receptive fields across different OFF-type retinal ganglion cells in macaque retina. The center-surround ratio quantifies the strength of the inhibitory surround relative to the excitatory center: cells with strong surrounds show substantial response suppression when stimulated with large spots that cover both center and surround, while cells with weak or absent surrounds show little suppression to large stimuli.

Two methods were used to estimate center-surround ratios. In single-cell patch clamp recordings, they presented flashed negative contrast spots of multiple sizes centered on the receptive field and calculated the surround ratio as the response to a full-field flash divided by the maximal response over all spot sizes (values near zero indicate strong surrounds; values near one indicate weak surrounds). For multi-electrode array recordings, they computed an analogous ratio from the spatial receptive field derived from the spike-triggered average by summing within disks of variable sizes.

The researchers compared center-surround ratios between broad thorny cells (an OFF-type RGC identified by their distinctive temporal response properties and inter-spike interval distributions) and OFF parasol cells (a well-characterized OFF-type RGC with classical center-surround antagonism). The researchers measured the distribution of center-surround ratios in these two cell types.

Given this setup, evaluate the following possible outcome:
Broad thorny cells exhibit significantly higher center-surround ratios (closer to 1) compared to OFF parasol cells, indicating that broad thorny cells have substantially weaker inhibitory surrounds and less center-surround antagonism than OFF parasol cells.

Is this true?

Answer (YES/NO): NO